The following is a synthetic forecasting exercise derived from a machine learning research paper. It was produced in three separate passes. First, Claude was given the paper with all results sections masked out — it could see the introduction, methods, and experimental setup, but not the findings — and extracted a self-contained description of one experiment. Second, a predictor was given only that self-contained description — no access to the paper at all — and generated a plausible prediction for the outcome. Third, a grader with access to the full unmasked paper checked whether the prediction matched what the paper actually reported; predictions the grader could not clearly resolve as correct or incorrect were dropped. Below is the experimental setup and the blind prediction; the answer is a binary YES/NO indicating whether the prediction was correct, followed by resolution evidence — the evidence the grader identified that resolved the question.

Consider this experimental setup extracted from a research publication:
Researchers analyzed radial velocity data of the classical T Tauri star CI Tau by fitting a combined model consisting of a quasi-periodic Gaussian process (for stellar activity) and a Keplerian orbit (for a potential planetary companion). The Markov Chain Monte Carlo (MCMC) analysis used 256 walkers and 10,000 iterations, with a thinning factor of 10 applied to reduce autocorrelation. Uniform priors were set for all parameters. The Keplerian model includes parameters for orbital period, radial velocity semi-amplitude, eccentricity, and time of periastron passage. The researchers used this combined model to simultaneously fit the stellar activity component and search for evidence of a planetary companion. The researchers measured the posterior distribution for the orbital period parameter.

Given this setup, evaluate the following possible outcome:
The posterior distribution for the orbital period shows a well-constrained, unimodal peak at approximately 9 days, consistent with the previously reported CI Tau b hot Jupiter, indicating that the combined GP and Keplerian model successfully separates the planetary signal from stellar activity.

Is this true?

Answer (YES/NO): NO